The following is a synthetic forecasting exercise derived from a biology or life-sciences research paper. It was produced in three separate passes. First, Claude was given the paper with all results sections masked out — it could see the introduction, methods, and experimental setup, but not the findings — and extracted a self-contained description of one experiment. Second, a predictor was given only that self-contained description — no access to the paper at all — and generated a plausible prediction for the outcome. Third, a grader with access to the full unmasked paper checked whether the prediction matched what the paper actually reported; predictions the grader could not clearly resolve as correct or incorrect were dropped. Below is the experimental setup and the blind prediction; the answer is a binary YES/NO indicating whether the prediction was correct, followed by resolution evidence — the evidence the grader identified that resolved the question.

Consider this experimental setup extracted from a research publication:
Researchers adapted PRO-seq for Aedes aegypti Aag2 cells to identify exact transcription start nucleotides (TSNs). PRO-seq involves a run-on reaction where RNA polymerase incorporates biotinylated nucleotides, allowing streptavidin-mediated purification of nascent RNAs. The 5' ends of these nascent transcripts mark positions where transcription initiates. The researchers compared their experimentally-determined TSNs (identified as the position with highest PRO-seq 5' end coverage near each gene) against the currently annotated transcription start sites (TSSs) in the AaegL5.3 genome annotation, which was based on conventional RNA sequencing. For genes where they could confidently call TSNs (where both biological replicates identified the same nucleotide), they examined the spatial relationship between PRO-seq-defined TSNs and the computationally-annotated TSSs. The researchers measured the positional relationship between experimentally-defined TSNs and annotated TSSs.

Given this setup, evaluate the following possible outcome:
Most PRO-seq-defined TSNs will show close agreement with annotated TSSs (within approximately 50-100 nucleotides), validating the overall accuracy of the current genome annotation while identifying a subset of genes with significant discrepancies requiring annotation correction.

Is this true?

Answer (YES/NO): NO